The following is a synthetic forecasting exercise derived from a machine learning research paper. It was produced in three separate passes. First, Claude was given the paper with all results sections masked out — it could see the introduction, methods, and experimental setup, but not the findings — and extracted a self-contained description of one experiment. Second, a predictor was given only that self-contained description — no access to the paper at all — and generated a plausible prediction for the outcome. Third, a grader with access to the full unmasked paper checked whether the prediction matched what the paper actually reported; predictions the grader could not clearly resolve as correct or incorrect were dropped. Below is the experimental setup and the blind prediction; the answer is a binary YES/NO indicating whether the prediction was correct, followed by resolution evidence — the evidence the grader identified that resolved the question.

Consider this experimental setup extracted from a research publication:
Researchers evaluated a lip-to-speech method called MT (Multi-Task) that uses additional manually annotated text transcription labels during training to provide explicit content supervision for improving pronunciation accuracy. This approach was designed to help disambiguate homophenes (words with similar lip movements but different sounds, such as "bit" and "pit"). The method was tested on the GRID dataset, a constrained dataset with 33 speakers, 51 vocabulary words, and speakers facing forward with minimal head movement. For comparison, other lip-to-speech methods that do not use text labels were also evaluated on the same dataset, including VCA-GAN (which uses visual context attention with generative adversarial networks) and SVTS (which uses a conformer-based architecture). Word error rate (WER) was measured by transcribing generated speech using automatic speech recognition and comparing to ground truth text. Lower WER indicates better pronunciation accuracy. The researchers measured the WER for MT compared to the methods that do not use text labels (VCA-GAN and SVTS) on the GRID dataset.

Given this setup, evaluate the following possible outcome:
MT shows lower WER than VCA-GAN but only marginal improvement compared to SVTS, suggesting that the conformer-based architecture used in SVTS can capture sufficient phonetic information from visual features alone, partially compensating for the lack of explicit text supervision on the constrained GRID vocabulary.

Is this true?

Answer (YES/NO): NO